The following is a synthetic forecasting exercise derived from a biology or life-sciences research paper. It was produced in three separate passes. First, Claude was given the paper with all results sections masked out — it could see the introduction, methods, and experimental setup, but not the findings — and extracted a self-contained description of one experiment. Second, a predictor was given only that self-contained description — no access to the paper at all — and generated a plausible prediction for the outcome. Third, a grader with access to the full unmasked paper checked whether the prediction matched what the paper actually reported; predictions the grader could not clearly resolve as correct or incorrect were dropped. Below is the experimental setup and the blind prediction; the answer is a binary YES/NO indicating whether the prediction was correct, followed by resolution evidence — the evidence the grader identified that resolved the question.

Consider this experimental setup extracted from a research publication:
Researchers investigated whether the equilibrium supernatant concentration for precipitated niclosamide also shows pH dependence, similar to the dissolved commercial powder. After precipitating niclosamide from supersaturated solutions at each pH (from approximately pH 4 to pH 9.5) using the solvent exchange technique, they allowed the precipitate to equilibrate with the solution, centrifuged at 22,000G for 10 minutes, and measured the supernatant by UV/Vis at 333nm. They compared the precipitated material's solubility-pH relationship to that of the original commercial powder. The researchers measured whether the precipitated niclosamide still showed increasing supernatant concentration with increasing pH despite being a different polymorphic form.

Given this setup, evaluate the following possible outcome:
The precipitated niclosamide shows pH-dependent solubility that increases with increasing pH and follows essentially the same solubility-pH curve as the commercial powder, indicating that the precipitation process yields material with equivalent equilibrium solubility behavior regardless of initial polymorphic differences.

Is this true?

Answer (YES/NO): NO